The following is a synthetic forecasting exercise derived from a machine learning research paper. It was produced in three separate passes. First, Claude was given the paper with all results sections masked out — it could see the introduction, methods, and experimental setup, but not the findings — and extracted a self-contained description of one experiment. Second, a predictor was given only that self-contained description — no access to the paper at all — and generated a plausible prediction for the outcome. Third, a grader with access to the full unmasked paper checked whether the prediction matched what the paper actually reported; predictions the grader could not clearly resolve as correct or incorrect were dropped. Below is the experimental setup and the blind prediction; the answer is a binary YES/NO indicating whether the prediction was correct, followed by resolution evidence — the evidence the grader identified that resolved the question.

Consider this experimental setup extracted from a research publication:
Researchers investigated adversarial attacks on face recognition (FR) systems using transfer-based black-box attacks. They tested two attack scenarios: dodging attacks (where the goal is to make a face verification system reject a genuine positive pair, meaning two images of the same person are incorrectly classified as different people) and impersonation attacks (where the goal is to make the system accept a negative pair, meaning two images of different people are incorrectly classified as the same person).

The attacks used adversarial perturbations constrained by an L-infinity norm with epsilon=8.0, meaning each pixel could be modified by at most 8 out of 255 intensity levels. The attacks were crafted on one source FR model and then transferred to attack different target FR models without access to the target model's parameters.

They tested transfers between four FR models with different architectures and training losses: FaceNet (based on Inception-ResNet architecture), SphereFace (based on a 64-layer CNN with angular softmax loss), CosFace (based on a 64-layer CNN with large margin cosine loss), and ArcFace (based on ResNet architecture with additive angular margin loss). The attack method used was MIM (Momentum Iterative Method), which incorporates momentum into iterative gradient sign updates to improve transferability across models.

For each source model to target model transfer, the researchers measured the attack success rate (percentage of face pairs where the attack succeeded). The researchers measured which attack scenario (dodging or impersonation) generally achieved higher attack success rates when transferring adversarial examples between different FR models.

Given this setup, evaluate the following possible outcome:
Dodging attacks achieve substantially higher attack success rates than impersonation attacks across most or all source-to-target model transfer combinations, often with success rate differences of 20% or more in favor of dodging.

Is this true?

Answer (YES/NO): YES